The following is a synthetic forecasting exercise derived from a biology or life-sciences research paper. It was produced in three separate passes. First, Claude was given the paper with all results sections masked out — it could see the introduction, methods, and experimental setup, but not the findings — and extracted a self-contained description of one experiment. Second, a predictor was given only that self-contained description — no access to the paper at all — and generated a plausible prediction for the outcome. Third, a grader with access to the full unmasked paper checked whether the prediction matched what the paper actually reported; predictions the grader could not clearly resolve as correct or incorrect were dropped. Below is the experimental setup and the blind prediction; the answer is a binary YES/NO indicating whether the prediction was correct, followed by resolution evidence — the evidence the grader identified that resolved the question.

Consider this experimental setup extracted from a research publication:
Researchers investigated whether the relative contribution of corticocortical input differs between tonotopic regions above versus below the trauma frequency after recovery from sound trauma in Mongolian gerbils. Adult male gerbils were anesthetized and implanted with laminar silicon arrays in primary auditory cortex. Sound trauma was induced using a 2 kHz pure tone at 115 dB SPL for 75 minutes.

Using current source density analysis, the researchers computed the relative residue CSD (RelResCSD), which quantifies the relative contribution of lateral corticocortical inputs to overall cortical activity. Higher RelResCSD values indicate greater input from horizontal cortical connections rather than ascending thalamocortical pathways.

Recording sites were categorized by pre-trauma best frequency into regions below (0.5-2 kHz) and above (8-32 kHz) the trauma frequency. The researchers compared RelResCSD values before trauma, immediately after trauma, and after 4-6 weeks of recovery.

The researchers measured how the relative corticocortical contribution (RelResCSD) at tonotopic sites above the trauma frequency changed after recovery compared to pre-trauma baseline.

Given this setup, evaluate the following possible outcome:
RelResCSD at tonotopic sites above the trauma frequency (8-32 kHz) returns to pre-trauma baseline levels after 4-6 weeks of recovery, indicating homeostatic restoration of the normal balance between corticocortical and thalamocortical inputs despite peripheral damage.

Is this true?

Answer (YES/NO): NO